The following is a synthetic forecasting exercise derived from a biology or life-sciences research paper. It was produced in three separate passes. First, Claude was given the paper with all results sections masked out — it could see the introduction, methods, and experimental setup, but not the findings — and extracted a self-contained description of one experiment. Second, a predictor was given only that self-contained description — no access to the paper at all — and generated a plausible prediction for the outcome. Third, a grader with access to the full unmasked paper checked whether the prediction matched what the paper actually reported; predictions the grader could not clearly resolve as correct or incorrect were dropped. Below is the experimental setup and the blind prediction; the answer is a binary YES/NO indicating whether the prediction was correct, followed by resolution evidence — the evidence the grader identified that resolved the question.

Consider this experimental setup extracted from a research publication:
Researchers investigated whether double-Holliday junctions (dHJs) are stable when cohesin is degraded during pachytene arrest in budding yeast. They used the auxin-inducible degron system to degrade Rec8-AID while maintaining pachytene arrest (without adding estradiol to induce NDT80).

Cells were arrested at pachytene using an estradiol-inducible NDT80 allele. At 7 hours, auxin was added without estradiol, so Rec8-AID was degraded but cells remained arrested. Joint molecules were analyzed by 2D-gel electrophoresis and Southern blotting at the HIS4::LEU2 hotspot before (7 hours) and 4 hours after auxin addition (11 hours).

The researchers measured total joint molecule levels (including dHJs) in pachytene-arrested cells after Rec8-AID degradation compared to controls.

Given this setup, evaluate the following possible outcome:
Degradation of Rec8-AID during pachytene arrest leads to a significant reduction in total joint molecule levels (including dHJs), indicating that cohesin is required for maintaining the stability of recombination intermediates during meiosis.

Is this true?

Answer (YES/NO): YES